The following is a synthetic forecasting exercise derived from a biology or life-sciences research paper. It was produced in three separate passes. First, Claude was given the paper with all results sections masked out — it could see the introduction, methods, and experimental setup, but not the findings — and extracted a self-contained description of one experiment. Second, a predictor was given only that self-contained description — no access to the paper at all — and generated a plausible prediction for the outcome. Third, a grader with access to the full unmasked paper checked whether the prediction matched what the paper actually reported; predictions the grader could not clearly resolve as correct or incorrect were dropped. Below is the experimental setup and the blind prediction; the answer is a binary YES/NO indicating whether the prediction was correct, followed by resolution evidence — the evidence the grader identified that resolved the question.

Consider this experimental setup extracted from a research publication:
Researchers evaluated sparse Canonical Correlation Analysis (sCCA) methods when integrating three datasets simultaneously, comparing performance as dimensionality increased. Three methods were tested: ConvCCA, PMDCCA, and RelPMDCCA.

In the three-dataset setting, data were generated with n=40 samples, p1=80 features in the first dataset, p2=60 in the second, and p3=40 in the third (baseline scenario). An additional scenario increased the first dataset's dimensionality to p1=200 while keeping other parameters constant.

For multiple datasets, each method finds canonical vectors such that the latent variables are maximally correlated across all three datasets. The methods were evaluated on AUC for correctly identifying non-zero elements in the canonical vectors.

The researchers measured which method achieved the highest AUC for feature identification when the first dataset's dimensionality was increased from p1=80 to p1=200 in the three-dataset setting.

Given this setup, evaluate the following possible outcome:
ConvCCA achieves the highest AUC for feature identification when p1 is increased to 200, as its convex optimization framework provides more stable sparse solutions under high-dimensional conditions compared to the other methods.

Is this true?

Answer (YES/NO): NO